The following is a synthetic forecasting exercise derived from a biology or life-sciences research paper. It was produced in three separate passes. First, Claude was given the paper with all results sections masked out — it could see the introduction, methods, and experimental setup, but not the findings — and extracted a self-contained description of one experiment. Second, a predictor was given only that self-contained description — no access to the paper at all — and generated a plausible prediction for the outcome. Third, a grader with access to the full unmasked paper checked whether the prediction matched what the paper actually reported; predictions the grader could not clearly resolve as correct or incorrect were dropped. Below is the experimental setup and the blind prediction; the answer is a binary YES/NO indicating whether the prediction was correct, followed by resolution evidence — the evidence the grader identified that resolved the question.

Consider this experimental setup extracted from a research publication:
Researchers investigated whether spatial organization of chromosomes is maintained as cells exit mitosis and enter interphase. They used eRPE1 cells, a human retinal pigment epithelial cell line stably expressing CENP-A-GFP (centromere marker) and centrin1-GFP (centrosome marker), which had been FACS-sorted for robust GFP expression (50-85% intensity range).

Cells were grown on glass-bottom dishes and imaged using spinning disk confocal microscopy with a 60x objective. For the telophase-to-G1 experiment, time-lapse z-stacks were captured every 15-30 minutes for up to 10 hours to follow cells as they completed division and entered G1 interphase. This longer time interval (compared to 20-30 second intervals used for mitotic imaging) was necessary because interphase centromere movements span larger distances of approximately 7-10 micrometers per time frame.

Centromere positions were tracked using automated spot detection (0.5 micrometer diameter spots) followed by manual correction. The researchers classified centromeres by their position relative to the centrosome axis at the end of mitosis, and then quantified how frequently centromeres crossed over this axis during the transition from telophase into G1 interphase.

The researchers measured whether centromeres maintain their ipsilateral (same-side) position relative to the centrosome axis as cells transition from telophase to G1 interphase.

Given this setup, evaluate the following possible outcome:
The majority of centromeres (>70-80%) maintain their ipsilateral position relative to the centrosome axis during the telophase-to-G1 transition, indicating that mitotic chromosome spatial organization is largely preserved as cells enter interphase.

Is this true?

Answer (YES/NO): YES